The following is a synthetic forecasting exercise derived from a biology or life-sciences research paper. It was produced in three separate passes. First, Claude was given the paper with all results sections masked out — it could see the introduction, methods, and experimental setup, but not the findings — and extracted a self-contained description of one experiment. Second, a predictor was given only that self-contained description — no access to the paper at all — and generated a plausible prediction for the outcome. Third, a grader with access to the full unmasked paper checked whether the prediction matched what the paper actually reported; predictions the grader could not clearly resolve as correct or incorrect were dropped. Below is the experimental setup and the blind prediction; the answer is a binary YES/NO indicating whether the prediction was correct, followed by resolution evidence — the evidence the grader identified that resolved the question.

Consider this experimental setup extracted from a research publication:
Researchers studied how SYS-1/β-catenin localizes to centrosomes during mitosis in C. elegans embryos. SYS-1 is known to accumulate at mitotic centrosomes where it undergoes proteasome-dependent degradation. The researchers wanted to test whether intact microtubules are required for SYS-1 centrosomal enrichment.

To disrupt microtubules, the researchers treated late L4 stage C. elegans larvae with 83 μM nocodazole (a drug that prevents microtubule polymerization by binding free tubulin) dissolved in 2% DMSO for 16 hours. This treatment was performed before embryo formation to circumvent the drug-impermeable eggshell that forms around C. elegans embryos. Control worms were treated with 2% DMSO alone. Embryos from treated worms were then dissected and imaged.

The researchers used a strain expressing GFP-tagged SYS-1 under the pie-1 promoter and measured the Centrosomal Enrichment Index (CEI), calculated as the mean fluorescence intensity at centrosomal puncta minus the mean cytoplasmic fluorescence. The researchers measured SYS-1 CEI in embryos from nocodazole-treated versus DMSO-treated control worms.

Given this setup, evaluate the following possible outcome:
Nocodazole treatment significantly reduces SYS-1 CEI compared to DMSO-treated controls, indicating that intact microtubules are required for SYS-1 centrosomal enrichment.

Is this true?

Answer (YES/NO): NO